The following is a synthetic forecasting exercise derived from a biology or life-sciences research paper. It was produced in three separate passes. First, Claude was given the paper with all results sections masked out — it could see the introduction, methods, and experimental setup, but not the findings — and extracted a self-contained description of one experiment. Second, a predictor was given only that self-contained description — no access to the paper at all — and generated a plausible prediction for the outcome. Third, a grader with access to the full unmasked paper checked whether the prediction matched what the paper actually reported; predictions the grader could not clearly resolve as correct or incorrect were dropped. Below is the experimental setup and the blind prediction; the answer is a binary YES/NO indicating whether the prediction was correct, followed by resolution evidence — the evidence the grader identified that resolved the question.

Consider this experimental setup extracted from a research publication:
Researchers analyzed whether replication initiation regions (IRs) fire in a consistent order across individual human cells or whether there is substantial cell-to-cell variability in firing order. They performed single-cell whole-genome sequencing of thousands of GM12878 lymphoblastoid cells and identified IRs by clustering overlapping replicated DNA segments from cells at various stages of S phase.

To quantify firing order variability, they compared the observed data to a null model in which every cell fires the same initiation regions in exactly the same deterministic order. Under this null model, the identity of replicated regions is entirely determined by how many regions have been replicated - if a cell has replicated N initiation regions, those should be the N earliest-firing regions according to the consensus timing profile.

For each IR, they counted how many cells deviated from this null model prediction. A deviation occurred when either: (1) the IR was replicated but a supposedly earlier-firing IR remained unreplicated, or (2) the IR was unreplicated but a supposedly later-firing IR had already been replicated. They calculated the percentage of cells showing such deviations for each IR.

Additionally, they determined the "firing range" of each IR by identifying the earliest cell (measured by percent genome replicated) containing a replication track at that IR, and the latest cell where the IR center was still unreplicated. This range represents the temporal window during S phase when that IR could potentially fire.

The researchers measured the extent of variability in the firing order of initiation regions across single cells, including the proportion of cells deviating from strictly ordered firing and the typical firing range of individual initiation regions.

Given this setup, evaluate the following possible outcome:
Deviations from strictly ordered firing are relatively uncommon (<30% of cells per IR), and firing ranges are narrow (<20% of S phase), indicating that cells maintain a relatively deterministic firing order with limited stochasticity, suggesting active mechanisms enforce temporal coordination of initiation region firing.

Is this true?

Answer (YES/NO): NO